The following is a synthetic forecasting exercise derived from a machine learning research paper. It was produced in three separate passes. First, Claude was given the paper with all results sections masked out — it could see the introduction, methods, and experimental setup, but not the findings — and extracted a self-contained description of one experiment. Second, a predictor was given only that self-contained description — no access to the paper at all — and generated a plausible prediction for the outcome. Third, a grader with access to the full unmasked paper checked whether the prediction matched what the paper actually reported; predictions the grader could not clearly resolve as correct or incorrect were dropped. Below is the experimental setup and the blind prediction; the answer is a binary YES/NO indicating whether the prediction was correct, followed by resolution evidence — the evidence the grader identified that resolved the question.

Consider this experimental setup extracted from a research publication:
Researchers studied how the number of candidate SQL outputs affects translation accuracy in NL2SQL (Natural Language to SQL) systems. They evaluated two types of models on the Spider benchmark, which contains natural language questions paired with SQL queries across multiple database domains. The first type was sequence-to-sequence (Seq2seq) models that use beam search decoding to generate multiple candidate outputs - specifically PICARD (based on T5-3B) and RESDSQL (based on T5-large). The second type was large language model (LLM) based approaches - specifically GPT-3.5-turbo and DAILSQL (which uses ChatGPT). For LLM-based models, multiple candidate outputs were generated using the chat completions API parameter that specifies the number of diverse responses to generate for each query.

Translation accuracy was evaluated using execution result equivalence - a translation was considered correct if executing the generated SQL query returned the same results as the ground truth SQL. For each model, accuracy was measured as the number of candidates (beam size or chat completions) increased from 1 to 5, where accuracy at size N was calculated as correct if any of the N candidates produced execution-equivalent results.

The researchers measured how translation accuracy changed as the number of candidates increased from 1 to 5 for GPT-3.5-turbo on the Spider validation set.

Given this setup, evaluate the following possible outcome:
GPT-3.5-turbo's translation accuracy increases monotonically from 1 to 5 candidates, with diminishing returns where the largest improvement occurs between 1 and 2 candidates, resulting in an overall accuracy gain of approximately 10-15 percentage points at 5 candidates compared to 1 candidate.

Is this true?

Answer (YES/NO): YES